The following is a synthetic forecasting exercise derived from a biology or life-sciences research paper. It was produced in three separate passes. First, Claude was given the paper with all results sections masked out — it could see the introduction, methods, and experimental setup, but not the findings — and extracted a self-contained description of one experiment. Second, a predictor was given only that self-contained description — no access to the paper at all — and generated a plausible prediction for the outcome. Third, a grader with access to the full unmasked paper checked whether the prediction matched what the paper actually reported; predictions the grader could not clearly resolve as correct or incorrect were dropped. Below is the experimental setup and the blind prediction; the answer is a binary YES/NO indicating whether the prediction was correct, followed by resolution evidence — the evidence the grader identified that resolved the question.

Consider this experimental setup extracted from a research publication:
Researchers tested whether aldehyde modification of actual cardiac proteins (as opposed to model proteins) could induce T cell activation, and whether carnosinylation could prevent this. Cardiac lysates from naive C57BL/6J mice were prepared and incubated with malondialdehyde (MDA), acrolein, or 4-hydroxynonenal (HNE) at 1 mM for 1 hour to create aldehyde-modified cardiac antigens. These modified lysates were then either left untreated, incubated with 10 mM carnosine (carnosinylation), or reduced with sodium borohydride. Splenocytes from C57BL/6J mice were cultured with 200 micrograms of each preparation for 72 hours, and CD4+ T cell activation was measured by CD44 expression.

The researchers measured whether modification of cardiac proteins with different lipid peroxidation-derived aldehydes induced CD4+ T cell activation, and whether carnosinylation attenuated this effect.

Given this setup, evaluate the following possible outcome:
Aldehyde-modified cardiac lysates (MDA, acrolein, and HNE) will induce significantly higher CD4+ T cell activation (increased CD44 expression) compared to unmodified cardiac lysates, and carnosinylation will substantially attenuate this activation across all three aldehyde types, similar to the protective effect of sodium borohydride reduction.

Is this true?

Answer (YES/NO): YES